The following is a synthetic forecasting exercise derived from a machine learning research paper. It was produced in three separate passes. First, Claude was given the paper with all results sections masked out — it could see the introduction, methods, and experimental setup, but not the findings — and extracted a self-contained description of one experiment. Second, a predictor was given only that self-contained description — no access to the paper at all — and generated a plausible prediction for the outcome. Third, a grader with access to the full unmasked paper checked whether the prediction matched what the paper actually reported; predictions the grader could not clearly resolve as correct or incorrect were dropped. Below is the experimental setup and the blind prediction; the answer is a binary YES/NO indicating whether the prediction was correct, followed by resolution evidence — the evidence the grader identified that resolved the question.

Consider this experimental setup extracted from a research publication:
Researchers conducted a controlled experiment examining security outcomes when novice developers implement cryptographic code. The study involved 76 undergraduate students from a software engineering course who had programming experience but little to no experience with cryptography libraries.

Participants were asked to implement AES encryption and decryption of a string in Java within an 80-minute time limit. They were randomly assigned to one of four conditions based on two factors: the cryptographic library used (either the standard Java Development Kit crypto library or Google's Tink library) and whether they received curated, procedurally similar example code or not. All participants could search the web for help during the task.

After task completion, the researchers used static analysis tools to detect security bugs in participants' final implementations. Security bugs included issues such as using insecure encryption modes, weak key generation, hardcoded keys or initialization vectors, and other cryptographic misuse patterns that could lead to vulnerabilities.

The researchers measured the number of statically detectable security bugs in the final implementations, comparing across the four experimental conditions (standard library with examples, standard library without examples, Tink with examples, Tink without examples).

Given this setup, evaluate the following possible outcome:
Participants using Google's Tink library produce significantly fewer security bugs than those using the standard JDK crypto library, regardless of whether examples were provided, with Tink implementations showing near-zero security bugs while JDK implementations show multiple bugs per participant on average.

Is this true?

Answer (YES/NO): NO